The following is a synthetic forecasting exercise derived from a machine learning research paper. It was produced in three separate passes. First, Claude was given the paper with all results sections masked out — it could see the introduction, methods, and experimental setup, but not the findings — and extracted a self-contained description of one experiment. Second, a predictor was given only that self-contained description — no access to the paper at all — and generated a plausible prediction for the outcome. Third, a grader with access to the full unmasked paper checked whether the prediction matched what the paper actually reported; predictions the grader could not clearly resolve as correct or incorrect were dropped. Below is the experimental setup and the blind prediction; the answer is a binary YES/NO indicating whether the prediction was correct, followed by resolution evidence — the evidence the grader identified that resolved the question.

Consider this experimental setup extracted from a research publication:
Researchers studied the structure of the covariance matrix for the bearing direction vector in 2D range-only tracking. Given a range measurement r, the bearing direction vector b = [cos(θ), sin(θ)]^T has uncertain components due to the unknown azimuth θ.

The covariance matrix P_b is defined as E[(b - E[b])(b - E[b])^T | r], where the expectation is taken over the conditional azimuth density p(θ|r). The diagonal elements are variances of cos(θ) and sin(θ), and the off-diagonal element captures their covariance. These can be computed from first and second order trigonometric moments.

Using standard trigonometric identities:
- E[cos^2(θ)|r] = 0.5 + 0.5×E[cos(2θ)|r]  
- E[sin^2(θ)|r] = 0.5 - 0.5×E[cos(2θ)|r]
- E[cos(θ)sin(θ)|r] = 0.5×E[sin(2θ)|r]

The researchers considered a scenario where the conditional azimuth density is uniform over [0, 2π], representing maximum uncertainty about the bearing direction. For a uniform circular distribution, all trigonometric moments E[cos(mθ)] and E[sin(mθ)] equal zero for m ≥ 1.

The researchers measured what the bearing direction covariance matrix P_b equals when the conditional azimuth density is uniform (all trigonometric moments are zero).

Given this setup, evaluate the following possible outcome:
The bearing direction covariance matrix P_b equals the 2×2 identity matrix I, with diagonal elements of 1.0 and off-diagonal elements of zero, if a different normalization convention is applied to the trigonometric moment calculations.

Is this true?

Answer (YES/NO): NO